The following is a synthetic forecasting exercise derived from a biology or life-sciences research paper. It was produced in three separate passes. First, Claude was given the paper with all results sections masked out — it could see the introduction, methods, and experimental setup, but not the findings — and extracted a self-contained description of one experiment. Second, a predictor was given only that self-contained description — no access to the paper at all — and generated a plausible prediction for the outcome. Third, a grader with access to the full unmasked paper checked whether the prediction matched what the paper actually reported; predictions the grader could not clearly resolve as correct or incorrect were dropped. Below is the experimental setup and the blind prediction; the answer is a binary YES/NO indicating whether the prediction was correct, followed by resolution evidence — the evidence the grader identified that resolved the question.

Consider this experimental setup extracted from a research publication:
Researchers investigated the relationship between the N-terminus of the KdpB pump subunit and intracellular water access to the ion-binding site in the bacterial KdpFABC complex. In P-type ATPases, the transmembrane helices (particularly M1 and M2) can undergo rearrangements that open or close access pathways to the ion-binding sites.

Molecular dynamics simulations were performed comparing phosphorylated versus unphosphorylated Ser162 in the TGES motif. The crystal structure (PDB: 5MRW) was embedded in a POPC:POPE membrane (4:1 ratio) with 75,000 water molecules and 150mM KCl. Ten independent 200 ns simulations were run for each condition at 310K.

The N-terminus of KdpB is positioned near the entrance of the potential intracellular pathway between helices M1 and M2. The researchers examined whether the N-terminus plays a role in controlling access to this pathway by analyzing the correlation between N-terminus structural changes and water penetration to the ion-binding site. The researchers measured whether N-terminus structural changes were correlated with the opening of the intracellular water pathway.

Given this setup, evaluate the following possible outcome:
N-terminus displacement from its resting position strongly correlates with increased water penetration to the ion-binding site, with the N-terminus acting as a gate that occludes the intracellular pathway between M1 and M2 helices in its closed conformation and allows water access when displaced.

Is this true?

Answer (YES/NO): NO